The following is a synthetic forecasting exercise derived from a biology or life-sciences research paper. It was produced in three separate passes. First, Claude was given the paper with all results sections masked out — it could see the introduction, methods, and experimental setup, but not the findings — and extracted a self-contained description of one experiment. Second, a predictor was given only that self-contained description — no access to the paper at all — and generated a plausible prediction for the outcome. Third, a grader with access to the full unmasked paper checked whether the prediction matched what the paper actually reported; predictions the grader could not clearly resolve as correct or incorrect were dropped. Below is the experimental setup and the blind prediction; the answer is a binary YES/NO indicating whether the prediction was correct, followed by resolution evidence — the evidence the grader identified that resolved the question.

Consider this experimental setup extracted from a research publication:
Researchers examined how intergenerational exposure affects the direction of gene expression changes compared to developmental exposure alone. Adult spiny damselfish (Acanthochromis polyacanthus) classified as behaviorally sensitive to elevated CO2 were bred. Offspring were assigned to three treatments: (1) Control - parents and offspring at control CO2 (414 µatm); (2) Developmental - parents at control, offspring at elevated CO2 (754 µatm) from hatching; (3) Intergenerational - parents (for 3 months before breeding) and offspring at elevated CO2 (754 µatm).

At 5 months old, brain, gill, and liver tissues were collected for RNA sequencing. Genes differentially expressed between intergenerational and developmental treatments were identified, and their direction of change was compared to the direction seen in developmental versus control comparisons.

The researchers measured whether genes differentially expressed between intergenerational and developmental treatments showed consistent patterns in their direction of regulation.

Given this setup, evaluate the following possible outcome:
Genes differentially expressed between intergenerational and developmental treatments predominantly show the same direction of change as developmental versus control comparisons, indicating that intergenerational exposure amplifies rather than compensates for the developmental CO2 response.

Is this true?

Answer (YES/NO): NO